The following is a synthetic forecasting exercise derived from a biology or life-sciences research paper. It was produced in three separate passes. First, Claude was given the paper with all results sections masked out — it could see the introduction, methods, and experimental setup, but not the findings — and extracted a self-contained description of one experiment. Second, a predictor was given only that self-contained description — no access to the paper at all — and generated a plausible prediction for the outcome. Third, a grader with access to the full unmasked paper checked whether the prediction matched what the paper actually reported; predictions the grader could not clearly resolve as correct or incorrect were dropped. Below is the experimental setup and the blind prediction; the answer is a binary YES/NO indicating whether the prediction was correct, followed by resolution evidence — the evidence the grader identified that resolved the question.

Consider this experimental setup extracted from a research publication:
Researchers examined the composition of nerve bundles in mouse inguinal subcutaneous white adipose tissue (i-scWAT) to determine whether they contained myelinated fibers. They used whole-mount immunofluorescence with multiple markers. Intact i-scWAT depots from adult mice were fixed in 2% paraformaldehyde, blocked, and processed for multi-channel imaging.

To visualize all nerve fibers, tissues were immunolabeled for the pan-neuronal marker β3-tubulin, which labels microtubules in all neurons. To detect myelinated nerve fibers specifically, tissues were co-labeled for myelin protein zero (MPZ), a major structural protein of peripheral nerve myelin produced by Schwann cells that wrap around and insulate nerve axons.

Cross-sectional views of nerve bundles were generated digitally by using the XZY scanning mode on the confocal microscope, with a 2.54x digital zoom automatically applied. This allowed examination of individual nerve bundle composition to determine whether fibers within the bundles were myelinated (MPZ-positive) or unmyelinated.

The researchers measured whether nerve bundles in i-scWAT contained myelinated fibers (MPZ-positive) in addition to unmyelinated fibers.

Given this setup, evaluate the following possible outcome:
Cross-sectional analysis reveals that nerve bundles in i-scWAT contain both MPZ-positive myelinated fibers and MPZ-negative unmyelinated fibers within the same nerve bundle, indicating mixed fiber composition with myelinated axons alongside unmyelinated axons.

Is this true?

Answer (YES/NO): NO